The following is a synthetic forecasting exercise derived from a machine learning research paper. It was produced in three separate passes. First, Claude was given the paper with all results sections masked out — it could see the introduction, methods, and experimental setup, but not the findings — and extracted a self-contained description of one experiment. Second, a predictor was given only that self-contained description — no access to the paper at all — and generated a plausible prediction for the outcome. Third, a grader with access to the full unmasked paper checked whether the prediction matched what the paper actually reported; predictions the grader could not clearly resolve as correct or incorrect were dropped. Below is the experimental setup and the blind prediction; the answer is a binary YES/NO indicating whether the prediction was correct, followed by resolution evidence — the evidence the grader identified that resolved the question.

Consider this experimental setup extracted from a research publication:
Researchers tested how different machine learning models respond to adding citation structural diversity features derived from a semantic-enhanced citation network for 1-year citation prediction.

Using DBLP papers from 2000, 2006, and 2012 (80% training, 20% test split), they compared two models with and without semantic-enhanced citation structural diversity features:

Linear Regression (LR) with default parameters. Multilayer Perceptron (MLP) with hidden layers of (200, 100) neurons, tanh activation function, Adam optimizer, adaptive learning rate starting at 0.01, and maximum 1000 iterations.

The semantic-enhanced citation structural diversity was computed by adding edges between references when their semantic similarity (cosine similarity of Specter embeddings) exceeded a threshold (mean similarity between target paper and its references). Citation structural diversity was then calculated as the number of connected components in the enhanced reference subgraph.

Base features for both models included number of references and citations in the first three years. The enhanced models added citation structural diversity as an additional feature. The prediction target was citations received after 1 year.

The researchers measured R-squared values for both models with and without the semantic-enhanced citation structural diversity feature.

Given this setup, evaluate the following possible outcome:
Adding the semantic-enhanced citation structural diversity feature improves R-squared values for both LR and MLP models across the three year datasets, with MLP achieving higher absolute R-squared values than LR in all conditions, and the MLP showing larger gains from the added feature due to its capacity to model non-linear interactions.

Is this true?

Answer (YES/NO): NO